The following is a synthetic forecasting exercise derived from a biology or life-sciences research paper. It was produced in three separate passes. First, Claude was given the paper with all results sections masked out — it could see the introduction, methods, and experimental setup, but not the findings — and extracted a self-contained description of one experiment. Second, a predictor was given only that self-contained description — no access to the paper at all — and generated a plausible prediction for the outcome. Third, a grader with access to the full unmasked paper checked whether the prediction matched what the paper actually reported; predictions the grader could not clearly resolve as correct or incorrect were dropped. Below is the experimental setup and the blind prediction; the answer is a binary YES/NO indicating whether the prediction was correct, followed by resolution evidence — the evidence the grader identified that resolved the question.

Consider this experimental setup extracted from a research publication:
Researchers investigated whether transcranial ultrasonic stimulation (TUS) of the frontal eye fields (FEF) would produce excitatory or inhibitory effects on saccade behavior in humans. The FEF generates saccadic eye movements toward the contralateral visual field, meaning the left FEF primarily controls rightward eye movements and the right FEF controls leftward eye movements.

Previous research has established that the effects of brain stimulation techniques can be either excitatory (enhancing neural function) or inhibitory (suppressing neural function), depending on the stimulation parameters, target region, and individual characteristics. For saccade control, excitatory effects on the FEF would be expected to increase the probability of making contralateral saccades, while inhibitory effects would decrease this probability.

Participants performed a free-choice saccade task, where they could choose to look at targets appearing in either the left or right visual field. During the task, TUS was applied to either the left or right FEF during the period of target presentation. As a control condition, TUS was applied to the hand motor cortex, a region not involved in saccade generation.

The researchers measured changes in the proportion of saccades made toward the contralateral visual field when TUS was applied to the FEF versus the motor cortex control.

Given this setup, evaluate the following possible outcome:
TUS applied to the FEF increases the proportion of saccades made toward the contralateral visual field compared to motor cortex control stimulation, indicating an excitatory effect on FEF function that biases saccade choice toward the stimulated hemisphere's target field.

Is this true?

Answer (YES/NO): YES